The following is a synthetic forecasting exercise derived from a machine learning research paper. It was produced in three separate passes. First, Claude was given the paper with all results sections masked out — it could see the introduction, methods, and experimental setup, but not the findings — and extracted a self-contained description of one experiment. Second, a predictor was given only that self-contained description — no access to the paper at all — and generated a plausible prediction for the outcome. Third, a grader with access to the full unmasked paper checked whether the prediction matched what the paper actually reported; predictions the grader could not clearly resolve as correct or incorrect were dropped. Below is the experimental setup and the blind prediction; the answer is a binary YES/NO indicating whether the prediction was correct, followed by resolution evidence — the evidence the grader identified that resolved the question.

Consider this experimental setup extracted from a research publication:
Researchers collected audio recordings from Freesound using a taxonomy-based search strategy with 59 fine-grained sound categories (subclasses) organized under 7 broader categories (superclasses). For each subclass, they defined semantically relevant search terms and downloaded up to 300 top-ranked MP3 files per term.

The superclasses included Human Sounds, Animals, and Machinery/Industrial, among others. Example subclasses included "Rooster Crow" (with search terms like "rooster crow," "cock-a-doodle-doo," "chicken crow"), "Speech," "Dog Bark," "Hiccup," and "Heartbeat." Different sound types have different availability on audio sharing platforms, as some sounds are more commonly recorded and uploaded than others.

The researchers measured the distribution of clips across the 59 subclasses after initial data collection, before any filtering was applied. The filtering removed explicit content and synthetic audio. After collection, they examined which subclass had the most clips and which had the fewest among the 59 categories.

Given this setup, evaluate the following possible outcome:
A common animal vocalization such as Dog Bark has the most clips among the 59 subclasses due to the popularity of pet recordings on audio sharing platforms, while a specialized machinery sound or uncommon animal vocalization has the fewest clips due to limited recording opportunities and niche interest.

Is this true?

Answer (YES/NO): NO